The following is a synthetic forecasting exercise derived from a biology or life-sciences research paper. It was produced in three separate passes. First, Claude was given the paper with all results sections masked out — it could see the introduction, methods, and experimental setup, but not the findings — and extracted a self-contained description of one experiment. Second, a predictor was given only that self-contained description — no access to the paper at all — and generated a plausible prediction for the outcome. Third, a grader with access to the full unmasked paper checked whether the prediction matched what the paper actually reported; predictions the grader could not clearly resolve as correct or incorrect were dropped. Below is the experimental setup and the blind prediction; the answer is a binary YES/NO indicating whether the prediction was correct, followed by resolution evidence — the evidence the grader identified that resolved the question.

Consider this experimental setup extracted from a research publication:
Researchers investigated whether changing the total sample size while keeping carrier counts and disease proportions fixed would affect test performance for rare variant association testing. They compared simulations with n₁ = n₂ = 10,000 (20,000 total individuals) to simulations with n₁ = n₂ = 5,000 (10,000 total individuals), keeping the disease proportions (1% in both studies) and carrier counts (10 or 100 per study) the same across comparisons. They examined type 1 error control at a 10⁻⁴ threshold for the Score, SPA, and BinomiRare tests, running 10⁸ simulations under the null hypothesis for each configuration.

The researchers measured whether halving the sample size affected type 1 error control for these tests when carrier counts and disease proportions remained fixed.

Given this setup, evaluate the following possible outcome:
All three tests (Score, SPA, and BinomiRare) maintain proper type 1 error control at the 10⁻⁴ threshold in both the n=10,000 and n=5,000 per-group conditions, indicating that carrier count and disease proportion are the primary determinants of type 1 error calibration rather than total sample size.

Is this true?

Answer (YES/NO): NO